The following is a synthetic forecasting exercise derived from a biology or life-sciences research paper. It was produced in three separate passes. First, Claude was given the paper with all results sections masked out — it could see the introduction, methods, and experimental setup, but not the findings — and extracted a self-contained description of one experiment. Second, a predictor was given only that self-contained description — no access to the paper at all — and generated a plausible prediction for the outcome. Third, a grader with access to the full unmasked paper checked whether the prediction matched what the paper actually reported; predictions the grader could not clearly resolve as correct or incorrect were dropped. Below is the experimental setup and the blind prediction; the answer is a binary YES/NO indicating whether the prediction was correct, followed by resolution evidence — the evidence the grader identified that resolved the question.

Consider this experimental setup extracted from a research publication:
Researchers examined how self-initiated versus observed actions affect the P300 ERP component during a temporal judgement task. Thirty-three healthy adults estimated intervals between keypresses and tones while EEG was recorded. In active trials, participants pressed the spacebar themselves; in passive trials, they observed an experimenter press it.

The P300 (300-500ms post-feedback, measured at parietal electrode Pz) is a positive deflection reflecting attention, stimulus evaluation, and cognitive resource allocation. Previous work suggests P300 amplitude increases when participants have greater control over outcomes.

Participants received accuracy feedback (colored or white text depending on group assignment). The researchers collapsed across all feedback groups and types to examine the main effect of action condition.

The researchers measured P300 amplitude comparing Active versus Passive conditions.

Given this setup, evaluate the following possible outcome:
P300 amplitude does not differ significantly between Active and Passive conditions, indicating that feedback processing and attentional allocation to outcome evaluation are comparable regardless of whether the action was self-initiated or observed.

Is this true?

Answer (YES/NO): NO